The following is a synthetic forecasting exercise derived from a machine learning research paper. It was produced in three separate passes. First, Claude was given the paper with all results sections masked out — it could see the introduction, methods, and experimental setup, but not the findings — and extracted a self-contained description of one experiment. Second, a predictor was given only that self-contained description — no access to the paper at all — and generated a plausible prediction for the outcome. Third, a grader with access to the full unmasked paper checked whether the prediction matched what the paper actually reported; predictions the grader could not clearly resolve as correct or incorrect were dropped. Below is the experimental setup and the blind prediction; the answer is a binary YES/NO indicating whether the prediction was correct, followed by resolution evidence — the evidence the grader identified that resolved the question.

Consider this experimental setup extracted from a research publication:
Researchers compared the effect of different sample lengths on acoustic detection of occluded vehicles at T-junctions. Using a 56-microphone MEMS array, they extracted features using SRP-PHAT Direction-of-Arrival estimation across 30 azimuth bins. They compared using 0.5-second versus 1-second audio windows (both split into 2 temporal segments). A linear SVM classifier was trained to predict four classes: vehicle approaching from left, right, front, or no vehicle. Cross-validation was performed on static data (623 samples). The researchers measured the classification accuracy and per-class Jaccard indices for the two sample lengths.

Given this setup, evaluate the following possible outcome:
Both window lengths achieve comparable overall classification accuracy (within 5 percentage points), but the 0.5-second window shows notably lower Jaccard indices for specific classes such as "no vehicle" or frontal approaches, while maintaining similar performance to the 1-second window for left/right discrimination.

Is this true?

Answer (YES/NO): NO